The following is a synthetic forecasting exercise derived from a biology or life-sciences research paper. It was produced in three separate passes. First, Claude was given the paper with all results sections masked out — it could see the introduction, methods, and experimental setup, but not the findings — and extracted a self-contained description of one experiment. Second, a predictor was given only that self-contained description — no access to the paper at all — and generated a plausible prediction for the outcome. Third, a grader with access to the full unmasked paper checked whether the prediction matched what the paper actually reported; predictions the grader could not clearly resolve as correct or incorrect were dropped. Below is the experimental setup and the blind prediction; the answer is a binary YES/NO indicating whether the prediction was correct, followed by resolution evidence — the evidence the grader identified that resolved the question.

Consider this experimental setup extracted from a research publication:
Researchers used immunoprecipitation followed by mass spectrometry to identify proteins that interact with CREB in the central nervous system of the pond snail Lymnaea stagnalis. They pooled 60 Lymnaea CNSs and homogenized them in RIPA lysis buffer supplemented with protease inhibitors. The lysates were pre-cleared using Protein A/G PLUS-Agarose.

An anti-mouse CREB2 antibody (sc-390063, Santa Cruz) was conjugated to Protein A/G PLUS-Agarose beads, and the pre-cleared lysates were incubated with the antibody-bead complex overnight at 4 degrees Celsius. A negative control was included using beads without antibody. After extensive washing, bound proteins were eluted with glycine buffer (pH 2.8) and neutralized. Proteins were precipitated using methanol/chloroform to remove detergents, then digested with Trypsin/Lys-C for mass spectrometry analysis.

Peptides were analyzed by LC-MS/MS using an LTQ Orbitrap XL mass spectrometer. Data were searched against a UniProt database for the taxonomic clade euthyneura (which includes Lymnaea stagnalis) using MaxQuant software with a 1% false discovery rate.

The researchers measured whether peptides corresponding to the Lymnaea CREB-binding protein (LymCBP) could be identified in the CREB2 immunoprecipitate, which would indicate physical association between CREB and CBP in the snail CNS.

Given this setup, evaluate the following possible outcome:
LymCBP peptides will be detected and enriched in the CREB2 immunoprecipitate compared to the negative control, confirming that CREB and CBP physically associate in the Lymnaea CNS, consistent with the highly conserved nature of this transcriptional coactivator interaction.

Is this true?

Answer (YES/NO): YES